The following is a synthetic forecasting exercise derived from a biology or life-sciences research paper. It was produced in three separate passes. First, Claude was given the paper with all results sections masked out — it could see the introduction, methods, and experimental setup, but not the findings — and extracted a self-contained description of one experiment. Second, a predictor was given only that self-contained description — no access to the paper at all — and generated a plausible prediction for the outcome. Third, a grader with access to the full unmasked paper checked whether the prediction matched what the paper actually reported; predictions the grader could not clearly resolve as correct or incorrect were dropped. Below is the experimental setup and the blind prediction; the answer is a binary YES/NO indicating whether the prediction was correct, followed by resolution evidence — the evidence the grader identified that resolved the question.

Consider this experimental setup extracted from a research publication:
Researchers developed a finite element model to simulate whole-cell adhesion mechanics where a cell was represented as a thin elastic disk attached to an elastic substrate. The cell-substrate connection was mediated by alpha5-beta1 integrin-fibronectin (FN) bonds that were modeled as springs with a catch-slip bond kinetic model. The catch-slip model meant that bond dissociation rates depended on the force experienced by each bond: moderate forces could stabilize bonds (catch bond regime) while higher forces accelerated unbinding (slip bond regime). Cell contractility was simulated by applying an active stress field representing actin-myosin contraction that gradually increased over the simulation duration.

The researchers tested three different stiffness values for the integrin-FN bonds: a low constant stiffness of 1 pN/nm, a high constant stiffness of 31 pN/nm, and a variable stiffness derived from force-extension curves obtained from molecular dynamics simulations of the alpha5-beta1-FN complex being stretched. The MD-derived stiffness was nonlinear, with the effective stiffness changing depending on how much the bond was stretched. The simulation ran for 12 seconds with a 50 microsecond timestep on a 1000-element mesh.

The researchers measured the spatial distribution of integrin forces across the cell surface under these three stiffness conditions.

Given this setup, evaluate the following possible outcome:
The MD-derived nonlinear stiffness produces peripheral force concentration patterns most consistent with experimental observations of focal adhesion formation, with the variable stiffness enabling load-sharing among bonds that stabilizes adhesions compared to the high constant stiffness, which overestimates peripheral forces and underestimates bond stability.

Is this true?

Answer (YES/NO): NO